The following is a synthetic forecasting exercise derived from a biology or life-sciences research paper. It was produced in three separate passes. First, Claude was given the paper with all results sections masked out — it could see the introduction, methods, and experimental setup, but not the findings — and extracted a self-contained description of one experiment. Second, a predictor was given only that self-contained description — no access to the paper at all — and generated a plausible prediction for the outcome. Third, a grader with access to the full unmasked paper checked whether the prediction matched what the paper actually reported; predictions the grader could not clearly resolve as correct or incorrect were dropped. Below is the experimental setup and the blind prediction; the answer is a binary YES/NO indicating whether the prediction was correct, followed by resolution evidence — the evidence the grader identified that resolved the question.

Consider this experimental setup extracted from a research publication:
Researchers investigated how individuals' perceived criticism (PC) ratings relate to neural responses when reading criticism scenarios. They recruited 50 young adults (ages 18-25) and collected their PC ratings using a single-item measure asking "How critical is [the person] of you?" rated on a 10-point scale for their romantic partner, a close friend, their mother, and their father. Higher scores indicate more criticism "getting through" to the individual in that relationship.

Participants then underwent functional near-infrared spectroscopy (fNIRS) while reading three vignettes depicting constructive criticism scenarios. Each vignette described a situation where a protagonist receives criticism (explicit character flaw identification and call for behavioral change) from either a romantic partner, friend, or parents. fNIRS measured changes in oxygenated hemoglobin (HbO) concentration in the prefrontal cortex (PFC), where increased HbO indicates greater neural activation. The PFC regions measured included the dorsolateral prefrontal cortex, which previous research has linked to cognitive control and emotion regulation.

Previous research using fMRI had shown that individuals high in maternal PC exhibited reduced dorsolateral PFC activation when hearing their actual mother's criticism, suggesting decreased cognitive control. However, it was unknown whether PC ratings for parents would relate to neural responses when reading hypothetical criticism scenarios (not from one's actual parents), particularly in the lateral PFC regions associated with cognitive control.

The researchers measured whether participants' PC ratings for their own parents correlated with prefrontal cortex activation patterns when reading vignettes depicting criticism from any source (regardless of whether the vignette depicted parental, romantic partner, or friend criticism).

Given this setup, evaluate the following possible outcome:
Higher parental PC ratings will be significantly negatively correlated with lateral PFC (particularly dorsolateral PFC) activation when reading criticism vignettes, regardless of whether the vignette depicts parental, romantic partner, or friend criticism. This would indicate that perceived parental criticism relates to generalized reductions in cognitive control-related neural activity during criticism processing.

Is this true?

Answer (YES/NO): NO